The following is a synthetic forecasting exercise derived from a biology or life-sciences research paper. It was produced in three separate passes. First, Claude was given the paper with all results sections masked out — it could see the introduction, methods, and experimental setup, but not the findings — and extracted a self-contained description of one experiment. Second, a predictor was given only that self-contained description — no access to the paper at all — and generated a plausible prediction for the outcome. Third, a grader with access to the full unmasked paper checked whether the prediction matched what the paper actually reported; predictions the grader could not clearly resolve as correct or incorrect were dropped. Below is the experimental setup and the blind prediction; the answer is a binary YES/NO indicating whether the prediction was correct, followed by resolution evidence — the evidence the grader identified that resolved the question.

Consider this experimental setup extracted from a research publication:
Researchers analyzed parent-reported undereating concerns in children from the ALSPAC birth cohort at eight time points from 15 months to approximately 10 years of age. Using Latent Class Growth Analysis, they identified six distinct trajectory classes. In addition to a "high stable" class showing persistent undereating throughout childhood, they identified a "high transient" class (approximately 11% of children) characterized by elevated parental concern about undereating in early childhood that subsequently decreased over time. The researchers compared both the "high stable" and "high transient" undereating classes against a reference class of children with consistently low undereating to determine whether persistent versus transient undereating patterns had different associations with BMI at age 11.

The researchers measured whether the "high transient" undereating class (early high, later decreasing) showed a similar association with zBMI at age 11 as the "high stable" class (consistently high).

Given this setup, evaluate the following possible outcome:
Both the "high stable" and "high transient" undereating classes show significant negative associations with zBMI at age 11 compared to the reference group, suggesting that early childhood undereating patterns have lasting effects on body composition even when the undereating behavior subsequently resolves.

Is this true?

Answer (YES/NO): YES